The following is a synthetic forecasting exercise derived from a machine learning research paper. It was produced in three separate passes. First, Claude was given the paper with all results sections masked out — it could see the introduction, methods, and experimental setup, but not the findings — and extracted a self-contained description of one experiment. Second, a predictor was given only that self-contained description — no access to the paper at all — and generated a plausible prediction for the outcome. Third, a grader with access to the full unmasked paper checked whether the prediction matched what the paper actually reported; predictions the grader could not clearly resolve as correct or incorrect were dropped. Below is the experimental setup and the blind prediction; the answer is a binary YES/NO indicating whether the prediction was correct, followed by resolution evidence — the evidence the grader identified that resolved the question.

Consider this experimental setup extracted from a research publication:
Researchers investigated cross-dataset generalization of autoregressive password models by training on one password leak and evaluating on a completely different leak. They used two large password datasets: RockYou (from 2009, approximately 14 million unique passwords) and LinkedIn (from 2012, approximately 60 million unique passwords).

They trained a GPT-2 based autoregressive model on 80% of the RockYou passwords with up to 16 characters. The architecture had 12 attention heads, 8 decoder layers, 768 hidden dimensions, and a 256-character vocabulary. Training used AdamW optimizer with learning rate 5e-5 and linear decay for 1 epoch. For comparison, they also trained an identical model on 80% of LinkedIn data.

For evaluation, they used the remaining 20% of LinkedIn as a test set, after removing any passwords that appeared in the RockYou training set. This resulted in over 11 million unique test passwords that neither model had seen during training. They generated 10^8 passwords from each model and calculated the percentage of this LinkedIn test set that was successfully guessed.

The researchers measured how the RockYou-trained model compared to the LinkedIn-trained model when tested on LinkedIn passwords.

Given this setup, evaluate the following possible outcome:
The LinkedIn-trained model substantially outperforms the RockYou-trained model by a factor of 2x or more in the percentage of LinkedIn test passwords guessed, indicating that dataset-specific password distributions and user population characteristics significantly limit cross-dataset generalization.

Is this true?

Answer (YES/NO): NO